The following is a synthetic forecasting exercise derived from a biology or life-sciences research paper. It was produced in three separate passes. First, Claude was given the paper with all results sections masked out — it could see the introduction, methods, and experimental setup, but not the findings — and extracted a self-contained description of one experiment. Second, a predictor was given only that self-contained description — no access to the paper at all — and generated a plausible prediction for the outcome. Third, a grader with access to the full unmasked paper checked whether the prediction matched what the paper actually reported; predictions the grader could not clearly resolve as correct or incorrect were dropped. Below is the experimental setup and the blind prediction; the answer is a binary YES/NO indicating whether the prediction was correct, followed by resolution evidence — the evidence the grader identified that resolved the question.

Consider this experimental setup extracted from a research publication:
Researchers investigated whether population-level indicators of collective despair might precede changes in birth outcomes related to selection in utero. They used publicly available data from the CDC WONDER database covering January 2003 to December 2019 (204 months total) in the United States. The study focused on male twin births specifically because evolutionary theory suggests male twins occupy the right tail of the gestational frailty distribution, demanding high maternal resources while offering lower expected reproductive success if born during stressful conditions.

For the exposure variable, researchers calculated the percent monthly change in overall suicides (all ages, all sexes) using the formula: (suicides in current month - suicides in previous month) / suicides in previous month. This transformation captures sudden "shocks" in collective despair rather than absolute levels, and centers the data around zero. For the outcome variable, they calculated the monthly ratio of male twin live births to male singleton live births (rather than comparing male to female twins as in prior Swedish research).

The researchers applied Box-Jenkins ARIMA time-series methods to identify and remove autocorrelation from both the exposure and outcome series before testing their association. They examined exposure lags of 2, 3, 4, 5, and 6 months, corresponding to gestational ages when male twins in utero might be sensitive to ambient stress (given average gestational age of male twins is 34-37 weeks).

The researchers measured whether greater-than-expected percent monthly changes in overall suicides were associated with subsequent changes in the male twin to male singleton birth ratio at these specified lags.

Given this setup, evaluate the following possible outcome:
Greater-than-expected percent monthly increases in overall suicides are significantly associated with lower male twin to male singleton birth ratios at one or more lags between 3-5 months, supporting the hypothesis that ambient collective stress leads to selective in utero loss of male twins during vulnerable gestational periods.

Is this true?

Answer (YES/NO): NO